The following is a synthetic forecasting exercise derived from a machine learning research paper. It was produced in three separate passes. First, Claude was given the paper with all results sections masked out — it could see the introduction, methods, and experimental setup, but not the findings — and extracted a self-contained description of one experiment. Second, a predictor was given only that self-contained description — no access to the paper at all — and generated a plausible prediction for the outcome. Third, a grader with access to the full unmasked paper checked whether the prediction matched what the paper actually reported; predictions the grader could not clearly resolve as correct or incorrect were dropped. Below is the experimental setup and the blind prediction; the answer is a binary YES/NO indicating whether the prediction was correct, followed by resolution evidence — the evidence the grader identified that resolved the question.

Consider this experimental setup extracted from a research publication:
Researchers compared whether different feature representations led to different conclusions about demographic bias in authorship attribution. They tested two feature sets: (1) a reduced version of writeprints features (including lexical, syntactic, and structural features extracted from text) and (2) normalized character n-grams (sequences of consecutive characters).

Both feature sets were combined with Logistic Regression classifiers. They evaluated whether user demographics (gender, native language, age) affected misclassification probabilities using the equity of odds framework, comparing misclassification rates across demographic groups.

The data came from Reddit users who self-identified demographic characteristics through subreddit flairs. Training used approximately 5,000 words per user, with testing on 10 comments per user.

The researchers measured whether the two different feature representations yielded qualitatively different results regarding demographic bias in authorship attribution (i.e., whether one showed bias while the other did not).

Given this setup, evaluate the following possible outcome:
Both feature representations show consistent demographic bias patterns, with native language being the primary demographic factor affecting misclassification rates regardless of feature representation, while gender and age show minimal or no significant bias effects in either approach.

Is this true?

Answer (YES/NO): NO